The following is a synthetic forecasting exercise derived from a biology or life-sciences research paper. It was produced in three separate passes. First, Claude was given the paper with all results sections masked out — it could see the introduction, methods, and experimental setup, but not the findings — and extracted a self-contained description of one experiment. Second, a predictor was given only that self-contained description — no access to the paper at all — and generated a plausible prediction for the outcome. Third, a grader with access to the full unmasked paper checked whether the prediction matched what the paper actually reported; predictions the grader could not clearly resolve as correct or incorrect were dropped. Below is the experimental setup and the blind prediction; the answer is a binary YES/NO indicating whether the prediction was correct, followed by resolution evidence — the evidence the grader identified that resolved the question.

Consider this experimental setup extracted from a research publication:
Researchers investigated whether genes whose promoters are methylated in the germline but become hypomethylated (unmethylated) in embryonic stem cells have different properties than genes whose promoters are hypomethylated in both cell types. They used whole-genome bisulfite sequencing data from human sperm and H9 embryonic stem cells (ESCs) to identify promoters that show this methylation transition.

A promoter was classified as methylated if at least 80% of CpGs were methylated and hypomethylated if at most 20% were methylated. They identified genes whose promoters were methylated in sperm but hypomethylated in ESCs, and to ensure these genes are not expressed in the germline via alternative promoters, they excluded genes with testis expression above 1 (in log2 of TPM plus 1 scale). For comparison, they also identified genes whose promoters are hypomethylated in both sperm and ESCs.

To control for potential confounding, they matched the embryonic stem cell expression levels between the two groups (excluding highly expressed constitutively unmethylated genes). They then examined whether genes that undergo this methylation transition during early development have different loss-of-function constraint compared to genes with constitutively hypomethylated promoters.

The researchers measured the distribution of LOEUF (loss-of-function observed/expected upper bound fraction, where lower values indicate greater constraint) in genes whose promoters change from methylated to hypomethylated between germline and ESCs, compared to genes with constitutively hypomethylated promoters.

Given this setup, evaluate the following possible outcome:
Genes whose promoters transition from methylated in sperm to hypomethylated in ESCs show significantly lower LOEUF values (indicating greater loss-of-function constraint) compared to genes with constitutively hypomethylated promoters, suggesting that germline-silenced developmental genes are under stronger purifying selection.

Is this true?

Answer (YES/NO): NO